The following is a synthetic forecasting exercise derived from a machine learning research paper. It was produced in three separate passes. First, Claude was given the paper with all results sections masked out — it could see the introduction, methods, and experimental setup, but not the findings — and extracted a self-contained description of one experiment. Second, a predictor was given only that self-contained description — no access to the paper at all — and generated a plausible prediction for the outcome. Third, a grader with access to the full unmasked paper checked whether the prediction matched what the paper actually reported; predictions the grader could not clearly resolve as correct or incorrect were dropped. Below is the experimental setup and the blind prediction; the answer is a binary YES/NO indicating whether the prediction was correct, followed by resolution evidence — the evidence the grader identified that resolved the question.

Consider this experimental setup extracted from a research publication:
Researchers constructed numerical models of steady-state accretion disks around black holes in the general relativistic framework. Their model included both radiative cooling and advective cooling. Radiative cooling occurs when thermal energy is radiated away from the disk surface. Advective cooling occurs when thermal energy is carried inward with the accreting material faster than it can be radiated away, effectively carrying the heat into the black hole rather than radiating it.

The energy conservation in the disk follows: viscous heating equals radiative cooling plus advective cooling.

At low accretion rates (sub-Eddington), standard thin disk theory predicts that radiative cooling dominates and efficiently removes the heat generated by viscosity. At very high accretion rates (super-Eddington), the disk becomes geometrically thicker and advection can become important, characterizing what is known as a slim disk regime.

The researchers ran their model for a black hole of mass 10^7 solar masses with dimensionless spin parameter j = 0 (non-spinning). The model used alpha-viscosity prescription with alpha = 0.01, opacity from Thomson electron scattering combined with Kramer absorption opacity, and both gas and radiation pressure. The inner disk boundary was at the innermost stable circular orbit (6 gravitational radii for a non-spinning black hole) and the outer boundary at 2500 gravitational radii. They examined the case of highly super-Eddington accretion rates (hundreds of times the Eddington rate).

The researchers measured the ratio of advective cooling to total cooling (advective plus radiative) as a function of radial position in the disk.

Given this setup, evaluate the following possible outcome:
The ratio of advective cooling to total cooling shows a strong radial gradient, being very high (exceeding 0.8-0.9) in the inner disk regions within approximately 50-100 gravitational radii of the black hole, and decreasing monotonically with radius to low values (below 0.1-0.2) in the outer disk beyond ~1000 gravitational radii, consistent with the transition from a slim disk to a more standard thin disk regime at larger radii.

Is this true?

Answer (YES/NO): NO